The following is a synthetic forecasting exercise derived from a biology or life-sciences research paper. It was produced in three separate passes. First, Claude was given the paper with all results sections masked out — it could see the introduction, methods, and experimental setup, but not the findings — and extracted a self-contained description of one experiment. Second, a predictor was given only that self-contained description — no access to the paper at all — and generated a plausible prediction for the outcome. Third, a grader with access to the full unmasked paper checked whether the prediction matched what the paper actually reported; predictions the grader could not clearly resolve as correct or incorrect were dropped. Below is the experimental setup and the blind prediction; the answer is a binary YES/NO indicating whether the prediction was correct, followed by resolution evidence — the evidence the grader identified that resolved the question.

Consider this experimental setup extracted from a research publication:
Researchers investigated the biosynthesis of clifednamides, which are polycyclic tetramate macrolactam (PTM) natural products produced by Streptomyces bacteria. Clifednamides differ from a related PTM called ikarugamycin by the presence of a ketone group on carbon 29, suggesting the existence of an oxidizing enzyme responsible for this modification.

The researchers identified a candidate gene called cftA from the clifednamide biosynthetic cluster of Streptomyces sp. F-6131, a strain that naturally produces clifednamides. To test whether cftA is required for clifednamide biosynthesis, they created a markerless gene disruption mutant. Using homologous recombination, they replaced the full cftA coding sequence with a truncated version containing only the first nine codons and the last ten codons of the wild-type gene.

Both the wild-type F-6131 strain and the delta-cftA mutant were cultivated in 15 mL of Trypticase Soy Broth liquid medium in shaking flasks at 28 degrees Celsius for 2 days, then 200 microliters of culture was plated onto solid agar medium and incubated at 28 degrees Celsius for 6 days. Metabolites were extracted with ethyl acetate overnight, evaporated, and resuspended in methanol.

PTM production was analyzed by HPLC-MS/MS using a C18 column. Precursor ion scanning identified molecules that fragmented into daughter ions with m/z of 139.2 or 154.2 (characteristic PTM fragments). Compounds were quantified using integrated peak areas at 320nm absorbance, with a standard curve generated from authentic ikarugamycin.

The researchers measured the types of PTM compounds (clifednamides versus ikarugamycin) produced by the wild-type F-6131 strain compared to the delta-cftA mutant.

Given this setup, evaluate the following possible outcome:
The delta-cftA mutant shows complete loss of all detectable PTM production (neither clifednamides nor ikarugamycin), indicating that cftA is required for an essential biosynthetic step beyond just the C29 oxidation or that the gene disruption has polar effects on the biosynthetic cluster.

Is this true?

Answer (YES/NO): NO